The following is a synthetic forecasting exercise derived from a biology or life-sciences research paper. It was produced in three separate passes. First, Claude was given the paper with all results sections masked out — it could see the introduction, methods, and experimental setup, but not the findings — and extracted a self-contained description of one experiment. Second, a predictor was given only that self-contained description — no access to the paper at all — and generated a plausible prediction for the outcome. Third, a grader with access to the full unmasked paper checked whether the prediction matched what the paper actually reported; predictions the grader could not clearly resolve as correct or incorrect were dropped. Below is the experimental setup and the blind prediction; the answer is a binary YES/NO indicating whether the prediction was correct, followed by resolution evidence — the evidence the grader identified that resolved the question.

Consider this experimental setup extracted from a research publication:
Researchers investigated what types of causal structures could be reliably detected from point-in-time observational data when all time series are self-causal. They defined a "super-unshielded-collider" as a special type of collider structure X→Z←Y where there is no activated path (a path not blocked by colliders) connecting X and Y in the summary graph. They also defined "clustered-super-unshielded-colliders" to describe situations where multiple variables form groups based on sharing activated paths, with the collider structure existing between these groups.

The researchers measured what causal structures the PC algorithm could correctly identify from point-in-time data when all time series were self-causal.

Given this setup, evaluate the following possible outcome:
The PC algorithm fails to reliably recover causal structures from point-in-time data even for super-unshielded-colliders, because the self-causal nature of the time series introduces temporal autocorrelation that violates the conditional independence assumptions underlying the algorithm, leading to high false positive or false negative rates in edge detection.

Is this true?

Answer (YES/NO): NO